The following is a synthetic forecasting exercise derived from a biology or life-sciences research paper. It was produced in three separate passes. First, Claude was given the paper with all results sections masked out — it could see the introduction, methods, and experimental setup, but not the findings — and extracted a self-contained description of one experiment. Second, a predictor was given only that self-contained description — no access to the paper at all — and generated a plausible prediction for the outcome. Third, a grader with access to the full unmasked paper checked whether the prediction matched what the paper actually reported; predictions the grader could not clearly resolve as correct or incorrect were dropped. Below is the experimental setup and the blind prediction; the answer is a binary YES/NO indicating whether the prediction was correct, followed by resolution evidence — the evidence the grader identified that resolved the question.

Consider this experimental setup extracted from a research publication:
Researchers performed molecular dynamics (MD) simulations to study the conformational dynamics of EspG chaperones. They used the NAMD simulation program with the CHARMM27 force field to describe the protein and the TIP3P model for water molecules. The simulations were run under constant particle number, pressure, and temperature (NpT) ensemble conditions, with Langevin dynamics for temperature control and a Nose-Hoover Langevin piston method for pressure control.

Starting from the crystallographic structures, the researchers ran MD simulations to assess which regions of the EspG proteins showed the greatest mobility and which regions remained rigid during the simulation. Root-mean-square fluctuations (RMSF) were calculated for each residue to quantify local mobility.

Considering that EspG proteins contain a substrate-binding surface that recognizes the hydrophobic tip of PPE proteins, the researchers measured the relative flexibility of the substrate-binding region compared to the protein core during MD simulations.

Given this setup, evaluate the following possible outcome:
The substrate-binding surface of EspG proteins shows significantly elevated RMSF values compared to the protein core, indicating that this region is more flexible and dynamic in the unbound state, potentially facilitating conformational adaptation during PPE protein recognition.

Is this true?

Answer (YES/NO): YES